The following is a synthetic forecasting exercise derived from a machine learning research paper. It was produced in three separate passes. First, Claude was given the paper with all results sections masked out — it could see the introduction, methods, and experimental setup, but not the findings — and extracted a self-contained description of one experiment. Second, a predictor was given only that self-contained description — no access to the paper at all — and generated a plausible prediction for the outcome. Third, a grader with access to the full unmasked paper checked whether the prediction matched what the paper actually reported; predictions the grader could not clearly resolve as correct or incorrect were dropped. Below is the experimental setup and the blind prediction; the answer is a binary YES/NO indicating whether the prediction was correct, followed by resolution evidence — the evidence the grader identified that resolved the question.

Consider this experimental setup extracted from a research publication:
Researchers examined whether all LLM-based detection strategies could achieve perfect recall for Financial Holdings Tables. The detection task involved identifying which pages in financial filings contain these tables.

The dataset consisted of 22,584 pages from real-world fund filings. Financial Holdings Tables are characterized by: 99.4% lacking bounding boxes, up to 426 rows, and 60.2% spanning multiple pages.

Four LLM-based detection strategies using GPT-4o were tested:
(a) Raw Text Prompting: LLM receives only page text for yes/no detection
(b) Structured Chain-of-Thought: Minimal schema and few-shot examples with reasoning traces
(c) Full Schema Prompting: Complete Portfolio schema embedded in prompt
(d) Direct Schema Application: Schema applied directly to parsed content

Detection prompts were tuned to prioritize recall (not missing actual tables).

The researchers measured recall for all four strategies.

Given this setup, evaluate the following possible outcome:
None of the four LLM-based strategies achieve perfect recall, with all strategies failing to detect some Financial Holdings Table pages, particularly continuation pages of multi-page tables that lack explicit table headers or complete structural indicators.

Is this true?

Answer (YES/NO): NO